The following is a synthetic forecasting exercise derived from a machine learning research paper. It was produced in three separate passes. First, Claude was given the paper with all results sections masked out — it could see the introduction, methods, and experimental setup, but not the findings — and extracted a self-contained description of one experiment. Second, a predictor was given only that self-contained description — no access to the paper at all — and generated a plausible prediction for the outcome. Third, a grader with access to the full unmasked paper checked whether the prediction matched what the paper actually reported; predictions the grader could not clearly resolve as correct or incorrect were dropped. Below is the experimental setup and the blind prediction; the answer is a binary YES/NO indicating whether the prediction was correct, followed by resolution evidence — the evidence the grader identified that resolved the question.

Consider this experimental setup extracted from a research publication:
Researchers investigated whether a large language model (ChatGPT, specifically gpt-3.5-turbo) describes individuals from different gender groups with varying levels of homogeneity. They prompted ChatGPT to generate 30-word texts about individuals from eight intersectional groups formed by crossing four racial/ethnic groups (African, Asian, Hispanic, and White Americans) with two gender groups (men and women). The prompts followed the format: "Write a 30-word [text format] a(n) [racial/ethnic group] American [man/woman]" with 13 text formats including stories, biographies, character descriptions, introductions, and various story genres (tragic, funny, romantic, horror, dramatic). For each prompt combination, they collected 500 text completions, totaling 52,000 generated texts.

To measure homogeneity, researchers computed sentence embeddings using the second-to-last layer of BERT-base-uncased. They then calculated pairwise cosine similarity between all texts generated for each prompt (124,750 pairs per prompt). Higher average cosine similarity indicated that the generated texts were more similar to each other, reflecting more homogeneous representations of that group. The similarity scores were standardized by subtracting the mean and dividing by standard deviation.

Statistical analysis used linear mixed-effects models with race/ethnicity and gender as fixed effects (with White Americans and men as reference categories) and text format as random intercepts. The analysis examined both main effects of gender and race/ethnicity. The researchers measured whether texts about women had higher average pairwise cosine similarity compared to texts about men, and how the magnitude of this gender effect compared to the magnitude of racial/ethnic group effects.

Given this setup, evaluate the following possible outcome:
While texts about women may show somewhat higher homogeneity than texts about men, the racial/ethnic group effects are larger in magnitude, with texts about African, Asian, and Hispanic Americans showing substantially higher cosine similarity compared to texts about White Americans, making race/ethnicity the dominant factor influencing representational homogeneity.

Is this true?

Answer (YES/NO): YES